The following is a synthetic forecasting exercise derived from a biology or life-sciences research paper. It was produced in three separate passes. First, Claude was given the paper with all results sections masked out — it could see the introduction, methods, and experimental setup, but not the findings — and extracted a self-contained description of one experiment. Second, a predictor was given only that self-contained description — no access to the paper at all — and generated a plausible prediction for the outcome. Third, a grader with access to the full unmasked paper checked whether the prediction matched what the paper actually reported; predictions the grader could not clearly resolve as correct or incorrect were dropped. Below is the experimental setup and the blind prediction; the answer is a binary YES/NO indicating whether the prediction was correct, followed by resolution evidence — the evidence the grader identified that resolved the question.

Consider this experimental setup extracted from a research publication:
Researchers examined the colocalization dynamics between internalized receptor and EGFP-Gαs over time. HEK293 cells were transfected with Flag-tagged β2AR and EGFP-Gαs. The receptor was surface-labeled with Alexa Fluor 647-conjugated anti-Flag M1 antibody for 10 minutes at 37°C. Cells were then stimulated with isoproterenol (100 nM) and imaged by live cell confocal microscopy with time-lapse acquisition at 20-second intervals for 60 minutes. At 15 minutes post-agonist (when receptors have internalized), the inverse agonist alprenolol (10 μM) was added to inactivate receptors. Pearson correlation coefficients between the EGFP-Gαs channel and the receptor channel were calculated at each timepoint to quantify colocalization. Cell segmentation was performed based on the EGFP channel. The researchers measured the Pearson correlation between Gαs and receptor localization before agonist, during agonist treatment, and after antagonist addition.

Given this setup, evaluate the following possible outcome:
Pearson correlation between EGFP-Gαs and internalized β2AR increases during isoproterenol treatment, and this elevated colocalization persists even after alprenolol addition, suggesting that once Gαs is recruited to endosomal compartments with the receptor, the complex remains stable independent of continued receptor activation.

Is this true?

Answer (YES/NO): NO